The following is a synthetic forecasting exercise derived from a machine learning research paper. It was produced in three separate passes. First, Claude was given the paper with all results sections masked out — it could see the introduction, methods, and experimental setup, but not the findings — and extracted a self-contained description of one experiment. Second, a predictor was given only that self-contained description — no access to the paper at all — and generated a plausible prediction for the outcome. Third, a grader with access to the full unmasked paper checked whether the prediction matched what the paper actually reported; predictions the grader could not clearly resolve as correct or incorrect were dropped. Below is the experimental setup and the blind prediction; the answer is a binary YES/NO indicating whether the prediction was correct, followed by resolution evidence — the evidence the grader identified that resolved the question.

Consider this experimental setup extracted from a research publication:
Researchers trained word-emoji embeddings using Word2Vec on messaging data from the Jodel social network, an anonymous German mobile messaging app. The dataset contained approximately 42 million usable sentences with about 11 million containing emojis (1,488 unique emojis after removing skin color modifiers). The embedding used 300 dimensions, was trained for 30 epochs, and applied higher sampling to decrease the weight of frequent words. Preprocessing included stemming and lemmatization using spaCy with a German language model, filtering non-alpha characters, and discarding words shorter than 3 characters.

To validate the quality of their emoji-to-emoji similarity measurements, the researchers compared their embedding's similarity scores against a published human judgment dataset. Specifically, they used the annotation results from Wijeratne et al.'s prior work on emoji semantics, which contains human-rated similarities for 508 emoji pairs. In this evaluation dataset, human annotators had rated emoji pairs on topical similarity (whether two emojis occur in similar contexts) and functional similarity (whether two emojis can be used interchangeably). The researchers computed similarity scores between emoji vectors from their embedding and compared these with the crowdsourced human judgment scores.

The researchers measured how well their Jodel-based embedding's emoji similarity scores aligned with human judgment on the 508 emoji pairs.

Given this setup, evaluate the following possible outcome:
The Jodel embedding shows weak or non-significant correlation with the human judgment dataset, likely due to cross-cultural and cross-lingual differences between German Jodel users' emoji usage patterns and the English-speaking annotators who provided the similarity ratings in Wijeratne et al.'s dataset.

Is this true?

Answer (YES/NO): NO